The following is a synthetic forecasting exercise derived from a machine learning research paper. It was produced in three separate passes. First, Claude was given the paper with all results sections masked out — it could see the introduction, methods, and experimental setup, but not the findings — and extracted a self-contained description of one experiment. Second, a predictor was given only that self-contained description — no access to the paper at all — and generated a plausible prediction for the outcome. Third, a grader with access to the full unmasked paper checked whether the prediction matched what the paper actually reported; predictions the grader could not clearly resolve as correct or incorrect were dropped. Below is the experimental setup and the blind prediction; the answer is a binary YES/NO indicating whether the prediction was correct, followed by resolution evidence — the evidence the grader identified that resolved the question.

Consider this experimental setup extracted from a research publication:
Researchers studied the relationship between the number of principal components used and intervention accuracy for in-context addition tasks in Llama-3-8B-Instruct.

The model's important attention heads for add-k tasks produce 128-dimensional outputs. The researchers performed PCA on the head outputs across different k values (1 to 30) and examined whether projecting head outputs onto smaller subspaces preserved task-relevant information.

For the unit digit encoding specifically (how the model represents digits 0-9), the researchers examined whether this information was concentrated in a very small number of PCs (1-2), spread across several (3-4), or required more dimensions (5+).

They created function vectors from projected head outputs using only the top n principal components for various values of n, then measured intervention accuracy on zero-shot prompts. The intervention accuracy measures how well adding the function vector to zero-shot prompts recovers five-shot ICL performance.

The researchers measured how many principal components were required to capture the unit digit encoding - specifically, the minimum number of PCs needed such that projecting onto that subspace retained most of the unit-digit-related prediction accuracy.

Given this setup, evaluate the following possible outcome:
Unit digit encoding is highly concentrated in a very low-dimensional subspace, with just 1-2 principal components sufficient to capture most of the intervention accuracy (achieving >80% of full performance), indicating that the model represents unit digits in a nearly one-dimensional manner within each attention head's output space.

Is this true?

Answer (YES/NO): NO